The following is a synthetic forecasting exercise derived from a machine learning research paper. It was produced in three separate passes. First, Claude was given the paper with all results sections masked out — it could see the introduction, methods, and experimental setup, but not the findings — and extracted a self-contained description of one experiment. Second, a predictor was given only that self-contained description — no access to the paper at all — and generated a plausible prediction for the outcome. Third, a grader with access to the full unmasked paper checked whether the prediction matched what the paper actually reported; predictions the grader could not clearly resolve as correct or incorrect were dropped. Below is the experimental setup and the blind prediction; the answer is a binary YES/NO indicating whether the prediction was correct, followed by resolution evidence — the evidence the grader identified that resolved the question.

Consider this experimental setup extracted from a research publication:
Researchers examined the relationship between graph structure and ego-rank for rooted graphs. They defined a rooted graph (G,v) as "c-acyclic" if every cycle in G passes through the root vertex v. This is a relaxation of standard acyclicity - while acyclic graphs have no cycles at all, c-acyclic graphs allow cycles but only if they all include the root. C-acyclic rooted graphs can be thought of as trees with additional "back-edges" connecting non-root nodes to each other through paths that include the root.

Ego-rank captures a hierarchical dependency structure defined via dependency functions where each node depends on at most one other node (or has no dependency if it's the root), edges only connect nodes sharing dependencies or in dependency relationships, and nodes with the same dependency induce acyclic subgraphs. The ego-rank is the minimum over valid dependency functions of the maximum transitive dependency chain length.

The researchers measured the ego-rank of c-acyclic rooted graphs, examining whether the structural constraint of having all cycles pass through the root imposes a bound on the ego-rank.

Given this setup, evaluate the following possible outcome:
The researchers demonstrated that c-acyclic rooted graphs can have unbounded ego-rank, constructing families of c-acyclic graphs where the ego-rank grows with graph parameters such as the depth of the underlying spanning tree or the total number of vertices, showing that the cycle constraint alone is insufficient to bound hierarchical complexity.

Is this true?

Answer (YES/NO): NO